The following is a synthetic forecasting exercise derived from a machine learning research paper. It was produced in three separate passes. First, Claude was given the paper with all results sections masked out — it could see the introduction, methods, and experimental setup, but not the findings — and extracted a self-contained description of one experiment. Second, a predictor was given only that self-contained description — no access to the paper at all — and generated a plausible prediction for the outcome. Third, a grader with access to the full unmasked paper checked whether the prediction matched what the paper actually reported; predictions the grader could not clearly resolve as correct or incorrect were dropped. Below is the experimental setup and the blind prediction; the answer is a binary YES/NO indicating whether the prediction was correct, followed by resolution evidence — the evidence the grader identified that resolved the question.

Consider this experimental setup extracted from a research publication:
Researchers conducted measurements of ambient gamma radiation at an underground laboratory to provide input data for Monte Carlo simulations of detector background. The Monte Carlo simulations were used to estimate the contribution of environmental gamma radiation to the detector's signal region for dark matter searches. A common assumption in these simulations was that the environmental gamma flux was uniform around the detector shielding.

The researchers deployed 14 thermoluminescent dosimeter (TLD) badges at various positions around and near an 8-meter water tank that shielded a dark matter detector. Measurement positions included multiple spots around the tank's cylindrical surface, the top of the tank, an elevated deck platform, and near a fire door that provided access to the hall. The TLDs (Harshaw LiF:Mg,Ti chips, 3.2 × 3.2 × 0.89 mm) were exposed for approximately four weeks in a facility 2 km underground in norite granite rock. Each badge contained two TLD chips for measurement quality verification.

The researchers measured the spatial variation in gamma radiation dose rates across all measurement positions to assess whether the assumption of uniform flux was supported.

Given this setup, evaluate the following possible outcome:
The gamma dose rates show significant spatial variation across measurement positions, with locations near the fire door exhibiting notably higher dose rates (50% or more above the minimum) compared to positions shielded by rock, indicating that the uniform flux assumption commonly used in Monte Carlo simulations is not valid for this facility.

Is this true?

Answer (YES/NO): YES